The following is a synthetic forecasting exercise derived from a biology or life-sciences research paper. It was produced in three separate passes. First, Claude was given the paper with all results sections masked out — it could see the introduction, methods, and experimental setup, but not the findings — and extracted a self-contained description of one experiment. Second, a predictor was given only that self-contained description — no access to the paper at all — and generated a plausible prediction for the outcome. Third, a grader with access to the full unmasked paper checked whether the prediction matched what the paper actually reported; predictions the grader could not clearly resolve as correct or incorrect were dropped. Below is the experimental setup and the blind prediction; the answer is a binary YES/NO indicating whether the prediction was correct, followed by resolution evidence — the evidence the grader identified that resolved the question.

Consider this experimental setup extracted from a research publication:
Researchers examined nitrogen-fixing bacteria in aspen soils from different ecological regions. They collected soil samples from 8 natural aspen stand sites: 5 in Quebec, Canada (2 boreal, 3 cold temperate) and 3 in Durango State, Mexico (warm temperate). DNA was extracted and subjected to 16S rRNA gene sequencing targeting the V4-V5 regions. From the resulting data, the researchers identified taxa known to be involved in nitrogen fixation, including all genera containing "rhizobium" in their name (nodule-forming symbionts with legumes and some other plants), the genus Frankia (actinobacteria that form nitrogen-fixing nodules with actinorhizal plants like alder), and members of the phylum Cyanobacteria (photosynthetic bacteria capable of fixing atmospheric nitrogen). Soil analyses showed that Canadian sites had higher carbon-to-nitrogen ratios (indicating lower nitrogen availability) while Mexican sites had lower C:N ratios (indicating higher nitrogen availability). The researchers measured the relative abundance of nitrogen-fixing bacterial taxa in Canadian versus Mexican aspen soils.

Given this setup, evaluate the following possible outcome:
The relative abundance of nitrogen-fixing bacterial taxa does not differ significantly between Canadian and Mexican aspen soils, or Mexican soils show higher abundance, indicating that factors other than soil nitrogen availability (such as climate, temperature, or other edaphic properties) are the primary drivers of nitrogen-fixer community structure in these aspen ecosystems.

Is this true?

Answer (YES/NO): YES